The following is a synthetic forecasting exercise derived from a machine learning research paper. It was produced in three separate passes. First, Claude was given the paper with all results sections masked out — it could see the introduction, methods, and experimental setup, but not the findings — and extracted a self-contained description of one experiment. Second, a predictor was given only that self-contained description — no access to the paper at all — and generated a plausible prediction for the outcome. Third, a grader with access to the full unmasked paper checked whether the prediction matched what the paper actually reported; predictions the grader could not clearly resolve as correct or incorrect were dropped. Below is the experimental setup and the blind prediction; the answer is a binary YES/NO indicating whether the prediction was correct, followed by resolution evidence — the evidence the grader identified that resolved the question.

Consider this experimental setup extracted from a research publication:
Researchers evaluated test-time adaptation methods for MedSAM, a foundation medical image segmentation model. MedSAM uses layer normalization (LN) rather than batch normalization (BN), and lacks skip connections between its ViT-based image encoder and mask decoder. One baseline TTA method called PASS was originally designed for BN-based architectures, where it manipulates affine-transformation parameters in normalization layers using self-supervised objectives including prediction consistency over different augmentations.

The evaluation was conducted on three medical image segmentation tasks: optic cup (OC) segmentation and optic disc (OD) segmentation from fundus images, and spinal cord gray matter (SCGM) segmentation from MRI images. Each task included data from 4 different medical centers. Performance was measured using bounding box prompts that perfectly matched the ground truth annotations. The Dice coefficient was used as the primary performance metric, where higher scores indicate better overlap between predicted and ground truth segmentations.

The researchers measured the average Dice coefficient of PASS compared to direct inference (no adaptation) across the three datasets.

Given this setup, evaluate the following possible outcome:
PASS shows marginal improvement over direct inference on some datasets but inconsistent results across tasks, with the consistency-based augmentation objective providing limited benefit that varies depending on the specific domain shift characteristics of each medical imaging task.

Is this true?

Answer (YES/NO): NO